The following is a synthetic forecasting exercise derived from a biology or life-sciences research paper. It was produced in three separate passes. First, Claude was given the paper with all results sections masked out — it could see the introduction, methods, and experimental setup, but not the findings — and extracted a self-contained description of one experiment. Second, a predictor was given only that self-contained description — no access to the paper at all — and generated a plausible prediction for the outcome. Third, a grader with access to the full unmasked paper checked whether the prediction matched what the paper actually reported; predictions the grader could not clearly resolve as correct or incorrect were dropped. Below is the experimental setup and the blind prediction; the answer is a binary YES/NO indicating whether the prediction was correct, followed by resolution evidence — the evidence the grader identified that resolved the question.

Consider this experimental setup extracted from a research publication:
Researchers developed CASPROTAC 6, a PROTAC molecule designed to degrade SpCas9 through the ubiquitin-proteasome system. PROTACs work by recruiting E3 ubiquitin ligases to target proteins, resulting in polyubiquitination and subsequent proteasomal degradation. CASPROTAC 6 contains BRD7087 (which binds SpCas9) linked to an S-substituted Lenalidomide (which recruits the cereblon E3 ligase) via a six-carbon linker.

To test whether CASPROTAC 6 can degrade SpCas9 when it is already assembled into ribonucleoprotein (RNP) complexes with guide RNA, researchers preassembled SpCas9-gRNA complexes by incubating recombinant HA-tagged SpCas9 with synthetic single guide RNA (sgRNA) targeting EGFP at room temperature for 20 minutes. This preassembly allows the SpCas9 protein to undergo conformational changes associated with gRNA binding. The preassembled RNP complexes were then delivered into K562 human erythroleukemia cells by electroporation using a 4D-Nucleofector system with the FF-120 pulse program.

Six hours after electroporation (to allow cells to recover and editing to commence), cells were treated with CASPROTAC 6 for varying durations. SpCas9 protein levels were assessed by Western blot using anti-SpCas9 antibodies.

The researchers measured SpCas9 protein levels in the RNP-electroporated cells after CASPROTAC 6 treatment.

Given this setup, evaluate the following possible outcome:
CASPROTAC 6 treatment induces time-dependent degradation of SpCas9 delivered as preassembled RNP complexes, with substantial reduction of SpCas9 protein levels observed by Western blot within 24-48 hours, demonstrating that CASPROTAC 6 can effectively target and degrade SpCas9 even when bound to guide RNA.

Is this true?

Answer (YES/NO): YES